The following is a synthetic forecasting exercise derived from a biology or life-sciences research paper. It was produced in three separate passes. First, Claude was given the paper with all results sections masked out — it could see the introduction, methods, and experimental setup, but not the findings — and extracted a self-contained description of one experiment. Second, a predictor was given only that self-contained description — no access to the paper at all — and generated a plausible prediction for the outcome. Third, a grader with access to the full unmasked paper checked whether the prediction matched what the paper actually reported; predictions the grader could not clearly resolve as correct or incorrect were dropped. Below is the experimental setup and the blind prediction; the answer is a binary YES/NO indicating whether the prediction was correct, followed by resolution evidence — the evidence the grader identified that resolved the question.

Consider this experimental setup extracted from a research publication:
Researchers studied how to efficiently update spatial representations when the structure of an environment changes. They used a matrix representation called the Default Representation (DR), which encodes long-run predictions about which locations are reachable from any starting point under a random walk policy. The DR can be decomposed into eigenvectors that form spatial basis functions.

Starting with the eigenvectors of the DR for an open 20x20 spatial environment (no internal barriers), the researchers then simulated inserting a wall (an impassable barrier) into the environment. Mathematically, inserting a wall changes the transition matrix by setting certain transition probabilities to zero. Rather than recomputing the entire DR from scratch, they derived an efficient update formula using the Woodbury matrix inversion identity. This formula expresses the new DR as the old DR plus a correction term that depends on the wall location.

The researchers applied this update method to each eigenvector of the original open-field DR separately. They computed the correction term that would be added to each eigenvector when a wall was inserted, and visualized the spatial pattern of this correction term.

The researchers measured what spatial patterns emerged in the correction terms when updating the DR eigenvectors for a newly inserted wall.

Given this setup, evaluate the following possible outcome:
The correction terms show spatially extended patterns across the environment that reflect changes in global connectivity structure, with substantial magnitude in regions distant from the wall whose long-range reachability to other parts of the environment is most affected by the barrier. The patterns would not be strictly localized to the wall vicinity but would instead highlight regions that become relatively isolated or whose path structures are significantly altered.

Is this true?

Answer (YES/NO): NO